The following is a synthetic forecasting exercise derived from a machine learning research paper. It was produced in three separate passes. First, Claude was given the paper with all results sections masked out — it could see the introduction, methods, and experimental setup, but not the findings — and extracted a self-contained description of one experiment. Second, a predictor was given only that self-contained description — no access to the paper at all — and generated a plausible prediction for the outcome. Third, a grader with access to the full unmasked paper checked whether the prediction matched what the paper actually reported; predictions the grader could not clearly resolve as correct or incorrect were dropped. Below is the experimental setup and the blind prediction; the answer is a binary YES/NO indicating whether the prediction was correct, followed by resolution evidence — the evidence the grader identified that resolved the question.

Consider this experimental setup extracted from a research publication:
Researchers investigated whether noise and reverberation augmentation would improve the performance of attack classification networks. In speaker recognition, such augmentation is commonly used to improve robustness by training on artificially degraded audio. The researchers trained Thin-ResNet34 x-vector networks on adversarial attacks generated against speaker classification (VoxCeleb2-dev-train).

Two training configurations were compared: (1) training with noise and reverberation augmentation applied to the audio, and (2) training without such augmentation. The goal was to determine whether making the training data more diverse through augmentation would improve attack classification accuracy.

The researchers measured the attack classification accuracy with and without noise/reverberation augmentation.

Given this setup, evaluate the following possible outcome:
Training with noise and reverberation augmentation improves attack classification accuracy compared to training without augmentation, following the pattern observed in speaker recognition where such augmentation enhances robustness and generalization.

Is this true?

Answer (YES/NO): NO